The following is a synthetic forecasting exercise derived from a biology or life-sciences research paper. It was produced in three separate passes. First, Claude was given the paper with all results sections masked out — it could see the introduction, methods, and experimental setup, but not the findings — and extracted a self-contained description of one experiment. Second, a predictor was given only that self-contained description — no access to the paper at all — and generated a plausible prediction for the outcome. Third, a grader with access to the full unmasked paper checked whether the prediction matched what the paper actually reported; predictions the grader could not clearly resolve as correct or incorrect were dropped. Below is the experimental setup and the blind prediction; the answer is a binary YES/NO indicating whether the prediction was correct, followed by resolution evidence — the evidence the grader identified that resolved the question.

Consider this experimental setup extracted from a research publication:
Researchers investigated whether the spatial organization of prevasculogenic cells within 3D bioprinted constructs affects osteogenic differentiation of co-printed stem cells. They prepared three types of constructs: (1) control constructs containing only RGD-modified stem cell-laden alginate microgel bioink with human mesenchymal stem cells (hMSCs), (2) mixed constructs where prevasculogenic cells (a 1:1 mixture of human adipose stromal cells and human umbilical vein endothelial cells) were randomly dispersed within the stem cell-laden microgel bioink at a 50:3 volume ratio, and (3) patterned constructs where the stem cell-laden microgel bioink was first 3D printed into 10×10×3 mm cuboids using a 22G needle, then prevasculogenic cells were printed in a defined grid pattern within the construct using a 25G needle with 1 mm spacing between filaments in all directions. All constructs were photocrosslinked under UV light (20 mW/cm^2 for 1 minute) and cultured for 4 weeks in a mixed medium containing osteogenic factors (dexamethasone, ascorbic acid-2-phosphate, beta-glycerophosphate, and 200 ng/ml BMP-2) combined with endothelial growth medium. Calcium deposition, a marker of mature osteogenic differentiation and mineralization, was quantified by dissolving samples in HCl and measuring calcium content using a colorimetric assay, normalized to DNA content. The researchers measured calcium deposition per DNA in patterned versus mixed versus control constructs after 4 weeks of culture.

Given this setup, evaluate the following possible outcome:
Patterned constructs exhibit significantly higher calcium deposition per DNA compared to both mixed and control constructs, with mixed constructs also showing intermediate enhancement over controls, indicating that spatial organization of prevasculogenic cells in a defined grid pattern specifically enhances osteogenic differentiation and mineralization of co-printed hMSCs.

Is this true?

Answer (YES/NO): YES